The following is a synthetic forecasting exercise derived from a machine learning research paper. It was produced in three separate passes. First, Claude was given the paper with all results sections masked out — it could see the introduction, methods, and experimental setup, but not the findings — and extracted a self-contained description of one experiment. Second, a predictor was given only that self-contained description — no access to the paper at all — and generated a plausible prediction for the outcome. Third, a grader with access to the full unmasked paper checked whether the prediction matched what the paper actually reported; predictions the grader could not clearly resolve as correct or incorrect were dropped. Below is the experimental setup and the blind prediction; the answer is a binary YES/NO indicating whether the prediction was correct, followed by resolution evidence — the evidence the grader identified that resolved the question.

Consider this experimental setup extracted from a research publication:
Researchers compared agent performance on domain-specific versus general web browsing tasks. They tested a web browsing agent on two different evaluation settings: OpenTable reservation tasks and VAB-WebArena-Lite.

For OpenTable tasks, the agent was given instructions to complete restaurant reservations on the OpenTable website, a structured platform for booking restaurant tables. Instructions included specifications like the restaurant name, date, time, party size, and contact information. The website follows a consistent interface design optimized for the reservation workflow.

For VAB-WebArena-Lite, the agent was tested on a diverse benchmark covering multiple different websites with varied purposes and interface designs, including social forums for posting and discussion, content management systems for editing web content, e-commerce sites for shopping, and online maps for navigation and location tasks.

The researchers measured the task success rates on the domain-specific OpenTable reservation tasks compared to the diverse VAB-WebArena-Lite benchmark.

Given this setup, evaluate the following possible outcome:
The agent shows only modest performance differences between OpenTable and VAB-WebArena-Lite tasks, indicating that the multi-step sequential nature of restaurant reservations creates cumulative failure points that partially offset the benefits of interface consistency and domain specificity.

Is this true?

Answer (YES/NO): NO